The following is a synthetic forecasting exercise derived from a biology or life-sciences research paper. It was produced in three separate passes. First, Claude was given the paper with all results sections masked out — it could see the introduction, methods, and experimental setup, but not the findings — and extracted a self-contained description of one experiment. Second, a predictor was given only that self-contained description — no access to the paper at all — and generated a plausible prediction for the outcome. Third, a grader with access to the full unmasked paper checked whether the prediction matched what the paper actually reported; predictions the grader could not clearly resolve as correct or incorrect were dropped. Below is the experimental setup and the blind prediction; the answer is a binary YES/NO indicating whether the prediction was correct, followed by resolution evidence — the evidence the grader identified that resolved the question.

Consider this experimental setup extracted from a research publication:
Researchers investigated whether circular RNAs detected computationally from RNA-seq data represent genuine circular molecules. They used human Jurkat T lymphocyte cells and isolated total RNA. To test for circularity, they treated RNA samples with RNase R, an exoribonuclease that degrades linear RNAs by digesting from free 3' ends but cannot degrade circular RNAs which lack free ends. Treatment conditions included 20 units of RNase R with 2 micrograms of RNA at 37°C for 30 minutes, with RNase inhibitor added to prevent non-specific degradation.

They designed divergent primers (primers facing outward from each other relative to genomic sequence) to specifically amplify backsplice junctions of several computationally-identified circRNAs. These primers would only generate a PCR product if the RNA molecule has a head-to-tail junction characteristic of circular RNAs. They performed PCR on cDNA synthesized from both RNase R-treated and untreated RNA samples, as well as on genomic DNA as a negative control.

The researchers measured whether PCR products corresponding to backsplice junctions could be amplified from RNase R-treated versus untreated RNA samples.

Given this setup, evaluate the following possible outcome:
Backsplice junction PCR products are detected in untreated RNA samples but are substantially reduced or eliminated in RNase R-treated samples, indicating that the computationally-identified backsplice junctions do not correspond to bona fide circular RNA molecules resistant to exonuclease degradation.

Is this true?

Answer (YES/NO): NO